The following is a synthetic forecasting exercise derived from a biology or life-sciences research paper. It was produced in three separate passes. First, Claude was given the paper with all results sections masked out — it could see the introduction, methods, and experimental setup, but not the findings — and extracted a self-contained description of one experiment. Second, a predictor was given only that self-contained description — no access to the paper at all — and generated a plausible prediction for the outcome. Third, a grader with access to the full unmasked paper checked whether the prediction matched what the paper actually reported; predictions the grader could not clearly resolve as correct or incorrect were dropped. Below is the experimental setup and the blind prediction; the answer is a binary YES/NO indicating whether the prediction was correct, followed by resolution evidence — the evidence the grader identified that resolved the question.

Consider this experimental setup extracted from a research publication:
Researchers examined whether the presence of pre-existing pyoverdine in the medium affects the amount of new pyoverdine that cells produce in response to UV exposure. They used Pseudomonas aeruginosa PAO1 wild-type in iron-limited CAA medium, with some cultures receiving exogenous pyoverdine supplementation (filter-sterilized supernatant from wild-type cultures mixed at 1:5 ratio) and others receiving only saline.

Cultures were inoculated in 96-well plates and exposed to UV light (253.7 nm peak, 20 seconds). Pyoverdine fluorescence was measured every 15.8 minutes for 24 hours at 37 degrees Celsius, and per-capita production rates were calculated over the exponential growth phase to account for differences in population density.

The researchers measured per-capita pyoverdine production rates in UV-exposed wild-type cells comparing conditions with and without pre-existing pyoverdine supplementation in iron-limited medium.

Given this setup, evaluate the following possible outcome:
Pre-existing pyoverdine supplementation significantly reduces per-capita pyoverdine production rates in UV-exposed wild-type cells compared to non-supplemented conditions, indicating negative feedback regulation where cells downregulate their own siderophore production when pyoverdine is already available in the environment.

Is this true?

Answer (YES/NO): YES